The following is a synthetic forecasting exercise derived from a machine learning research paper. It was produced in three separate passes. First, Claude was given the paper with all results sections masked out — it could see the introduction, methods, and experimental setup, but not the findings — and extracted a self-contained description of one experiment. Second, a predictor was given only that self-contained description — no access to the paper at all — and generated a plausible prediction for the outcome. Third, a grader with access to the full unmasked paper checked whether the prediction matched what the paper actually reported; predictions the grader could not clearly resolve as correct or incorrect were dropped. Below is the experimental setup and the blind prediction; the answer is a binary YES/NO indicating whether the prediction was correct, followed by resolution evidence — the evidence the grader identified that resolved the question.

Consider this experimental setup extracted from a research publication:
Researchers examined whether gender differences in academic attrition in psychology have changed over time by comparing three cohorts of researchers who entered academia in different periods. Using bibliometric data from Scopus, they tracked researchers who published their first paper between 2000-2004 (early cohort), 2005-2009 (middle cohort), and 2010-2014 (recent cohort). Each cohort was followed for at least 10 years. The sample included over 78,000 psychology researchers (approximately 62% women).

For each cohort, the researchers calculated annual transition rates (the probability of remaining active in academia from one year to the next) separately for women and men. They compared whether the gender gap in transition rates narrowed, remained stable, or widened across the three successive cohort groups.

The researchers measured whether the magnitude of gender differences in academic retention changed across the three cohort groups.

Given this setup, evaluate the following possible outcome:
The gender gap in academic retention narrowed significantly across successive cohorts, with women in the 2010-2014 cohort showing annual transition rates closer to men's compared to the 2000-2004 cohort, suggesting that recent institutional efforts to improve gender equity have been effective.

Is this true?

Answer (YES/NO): NO